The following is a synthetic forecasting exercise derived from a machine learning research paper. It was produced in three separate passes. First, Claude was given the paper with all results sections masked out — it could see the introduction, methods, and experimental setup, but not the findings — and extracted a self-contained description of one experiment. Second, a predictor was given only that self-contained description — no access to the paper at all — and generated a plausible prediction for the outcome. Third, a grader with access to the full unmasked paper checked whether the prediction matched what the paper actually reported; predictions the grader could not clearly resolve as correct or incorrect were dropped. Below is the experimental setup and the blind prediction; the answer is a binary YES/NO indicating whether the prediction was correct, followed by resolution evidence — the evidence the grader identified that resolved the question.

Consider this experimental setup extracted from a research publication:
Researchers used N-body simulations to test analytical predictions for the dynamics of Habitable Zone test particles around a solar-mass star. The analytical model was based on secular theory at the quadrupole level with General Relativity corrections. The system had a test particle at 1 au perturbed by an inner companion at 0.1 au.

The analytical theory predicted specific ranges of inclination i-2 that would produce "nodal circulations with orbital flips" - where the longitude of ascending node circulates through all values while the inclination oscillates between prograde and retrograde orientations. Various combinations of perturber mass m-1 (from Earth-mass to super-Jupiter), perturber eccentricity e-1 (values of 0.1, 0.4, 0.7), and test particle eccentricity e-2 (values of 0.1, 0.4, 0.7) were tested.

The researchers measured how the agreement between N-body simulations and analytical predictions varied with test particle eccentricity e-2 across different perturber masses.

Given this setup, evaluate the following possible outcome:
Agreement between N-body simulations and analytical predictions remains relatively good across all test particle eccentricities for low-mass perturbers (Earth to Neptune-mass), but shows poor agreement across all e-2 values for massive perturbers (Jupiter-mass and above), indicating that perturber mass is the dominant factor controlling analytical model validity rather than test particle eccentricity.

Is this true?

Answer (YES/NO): NO